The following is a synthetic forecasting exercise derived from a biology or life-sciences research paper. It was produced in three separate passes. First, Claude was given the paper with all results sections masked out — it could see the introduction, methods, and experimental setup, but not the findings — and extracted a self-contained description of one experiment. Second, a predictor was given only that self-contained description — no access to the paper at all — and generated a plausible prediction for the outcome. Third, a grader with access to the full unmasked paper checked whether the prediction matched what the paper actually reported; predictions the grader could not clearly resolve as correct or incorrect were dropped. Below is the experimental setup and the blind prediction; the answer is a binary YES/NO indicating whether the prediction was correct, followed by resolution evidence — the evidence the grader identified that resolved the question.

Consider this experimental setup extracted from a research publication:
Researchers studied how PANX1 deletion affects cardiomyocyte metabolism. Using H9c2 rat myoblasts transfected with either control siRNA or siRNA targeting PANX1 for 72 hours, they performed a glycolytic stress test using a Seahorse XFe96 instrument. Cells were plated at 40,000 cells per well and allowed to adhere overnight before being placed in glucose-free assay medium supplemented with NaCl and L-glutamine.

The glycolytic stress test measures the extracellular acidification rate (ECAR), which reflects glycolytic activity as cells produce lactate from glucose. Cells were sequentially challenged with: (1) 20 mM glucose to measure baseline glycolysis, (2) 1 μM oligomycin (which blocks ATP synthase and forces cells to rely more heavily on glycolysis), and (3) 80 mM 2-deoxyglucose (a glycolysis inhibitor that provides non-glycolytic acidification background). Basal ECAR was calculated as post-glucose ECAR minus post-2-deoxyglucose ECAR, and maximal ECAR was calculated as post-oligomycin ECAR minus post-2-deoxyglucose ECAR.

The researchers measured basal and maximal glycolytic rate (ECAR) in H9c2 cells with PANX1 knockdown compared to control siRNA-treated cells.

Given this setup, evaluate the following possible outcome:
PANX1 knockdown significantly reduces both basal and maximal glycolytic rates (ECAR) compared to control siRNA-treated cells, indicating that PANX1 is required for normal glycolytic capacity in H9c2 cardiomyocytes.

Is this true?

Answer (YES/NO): NO